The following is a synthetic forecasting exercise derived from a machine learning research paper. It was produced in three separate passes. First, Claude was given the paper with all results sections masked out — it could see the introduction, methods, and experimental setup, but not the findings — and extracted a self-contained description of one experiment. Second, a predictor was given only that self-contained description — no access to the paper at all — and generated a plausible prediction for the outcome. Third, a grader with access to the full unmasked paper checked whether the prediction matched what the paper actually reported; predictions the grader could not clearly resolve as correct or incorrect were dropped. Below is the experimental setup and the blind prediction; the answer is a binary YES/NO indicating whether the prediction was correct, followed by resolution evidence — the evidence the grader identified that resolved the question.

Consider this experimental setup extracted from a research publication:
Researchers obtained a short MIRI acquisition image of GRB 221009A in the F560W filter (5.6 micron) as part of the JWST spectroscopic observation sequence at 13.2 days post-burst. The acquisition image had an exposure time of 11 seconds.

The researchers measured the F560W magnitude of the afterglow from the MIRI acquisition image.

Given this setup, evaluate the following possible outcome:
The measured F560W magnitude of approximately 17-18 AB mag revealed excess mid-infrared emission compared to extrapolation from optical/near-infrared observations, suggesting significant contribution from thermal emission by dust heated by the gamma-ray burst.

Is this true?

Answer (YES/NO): NO